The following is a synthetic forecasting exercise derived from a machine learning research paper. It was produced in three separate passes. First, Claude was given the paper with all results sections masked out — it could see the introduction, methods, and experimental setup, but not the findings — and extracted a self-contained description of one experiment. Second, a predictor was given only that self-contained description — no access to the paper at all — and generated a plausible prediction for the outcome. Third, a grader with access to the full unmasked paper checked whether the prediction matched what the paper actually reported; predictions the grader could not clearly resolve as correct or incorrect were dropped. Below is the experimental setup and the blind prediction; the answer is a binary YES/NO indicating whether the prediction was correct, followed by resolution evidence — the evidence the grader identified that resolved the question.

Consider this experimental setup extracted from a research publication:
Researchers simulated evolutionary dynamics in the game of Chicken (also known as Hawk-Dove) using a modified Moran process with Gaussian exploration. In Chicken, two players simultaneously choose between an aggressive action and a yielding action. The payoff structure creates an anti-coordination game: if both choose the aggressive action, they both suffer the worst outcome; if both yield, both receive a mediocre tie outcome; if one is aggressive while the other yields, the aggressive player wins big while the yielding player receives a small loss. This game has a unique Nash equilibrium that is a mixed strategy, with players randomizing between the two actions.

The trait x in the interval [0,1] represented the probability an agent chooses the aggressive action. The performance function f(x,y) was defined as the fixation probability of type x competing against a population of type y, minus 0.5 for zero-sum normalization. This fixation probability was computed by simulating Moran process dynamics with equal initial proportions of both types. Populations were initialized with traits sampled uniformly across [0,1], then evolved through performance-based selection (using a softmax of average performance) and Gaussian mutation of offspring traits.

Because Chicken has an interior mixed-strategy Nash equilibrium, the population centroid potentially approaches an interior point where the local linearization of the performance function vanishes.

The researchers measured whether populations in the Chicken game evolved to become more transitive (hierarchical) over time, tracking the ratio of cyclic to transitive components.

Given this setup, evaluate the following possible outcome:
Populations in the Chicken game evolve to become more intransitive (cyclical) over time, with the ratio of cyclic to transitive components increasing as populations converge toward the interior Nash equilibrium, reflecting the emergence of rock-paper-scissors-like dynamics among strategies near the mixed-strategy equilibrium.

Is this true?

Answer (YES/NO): NO